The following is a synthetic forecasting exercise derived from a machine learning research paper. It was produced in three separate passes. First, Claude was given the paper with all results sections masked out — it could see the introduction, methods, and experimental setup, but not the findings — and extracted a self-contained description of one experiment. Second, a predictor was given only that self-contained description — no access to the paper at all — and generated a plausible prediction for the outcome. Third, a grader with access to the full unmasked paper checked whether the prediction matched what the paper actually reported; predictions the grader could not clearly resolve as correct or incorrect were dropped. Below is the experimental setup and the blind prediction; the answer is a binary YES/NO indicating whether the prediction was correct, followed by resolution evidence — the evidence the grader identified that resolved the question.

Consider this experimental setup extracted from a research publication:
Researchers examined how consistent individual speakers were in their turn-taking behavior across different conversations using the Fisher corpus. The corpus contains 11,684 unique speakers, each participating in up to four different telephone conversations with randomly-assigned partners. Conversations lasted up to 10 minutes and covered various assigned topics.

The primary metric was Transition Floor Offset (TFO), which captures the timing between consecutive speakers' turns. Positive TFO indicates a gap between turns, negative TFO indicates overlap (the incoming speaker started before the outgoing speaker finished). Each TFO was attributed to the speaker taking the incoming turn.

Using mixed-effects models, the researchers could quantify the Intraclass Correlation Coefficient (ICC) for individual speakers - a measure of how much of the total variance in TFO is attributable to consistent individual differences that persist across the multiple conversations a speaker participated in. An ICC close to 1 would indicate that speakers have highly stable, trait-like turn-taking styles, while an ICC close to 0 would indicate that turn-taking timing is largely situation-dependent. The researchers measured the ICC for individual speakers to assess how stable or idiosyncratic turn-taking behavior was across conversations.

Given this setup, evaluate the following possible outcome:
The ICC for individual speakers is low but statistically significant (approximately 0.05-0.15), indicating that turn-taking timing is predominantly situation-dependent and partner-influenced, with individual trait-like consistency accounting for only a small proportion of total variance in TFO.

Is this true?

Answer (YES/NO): YES